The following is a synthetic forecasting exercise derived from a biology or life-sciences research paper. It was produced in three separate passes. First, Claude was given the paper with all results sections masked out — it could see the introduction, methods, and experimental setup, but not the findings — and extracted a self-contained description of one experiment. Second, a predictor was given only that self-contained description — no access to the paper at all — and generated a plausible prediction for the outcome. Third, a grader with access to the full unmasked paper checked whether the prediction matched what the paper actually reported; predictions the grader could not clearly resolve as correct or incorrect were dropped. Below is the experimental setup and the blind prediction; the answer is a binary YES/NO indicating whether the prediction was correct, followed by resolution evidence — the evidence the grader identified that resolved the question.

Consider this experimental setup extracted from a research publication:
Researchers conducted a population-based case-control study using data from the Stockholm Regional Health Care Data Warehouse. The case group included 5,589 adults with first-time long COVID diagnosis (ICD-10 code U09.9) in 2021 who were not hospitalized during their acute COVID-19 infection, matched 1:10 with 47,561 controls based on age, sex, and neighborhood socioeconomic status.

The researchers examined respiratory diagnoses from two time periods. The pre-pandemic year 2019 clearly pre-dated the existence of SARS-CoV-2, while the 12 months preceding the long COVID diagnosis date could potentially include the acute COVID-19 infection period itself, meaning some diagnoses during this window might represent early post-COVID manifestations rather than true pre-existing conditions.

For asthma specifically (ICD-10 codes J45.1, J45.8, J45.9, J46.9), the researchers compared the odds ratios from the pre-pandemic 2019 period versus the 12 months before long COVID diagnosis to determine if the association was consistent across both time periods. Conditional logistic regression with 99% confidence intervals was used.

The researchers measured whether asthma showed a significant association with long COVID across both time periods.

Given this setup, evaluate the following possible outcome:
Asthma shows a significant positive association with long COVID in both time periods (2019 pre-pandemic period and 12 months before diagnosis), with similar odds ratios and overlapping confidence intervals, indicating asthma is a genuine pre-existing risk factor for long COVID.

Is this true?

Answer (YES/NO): NO